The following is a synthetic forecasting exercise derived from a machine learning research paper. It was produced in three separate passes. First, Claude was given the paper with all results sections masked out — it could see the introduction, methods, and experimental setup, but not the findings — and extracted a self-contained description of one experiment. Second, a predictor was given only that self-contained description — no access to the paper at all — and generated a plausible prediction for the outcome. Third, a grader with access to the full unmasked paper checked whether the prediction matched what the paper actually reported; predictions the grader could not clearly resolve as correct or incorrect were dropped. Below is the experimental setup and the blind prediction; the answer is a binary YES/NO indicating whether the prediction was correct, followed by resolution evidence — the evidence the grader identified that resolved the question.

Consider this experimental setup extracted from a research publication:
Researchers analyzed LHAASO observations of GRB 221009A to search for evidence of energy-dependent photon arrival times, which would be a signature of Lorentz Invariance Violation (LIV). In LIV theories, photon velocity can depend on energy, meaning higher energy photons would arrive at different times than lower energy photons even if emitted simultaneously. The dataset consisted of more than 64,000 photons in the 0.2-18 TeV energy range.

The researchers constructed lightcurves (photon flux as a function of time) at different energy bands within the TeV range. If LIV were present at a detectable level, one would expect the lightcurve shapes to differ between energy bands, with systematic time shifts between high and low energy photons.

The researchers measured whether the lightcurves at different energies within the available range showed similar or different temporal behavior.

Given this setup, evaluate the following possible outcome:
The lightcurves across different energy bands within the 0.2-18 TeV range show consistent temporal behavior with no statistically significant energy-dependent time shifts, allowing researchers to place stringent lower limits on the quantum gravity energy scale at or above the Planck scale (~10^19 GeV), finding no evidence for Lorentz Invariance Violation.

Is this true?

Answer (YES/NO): YES